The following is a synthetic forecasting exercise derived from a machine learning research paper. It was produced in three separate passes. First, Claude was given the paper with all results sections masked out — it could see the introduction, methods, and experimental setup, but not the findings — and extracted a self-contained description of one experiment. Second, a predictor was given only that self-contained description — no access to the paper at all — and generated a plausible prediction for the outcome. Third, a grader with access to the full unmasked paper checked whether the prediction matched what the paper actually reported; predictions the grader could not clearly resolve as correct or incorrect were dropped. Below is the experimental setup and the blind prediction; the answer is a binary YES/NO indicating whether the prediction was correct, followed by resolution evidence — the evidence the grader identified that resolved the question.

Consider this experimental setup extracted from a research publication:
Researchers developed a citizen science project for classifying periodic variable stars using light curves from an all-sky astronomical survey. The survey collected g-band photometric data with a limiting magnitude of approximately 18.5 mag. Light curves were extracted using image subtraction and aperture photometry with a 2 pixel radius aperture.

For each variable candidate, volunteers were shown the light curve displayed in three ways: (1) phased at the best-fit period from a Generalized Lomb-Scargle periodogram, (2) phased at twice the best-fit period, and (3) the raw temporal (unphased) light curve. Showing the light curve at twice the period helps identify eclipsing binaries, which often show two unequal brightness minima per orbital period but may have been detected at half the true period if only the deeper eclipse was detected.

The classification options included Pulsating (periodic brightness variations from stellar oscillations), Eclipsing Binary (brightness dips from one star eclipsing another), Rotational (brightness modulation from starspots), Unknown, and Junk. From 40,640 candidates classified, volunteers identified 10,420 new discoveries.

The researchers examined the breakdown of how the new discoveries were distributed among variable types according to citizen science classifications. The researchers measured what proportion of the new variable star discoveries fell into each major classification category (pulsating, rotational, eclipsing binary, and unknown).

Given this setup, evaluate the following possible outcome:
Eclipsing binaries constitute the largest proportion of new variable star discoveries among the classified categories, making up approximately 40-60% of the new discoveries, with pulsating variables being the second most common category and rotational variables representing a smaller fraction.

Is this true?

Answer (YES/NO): NO